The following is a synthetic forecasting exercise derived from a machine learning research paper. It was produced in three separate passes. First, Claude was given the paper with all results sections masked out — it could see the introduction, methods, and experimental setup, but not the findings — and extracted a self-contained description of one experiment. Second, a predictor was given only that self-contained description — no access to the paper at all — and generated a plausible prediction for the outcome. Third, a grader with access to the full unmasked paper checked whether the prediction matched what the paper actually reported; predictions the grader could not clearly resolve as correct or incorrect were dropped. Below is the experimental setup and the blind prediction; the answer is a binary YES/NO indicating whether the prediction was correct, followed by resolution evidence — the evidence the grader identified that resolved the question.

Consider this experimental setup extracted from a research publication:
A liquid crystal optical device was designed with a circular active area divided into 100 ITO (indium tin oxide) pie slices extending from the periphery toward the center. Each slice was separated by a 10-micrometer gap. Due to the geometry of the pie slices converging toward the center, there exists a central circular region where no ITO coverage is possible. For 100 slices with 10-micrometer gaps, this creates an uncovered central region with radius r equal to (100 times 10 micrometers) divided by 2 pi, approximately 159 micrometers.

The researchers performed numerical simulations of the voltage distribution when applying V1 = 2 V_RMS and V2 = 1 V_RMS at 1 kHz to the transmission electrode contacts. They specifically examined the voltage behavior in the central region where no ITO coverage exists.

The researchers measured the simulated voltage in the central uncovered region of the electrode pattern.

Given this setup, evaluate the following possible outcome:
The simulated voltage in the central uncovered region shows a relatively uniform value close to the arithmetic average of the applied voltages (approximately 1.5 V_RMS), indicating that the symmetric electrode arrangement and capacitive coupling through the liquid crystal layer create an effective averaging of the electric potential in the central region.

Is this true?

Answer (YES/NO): NO